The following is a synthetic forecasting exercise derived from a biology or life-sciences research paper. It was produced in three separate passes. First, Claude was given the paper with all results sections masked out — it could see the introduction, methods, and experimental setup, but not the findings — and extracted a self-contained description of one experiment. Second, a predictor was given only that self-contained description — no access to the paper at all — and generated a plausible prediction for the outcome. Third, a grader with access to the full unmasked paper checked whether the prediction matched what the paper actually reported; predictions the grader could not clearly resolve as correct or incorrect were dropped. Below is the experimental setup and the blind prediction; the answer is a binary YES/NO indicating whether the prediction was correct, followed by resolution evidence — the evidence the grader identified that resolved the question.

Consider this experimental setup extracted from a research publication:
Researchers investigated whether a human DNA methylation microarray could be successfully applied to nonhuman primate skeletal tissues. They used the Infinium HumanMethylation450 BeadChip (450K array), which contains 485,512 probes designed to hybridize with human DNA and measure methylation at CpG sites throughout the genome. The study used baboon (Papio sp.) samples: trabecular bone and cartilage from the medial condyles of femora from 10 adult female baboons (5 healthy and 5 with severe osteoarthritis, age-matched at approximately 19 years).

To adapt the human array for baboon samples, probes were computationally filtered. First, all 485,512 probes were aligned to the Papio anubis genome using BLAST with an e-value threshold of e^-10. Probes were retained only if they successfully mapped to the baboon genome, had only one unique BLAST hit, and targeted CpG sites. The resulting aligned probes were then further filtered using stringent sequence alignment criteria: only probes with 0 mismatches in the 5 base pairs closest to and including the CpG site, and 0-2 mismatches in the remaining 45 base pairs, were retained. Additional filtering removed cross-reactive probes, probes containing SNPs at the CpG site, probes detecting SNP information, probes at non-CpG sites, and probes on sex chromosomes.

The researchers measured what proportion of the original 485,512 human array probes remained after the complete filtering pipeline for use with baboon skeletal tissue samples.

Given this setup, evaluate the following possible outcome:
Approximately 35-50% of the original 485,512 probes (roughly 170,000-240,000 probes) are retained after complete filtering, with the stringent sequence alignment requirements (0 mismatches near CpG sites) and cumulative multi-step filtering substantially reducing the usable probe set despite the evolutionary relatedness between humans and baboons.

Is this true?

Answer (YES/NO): NO